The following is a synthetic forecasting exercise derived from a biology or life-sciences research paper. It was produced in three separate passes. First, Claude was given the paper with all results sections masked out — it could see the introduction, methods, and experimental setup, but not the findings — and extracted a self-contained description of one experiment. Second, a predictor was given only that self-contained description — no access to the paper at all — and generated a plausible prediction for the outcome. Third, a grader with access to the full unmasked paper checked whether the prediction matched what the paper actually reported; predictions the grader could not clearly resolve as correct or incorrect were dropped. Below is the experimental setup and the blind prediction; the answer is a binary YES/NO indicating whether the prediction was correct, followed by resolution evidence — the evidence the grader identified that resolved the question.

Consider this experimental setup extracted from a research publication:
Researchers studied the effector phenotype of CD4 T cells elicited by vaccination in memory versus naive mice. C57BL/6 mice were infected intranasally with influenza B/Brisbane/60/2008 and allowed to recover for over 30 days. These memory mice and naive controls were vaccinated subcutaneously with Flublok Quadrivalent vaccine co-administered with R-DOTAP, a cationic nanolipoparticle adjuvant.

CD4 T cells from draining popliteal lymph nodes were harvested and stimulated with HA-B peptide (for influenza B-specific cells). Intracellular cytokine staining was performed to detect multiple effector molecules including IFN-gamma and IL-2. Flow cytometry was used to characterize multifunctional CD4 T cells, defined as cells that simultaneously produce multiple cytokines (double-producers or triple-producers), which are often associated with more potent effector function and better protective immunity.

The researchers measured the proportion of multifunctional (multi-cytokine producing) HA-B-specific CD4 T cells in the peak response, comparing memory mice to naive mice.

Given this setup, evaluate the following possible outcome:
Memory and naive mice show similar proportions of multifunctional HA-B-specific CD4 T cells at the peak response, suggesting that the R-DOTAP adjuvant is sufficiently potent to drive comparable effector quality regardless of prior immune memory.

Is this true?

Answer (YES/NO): NO